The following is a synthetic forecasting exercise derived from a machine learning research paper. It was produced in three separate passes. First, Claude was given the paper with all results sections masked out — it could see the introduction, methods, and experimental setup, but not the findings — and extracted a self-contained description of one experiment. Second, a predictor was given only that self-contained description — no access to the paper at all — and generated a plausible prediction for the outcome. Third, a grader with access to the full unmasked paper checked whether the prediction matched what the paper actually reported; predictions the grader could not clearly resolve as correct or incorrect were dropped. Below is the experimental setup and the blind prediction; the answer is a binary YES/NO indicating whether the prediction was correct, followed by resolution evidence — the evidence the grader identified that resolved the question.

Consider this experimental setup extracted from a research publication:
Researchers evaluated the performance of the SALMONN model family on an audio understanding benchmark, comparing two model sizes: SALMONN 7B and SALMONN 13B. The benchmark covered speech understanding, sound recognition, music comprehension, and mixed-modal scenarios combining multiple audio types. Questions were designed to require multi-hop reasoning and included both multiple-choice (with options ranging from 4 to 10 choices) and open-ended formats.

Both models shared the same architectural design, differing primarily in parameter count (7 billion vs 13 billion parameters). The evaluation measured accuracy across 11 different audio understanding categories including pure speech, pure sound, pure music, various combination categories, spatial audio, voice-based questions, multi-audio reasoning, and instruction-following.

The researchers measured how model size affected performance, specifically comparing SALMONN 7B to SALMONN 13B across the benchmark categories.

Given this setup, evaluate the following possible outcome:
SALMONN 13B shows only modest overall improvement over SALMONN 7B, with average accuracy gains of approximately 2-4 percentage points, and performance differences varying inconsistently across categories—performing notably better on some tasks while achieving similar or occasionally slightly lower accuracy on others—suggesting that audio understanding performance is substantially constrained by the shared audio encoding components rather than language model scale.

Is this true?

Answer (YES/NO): NO